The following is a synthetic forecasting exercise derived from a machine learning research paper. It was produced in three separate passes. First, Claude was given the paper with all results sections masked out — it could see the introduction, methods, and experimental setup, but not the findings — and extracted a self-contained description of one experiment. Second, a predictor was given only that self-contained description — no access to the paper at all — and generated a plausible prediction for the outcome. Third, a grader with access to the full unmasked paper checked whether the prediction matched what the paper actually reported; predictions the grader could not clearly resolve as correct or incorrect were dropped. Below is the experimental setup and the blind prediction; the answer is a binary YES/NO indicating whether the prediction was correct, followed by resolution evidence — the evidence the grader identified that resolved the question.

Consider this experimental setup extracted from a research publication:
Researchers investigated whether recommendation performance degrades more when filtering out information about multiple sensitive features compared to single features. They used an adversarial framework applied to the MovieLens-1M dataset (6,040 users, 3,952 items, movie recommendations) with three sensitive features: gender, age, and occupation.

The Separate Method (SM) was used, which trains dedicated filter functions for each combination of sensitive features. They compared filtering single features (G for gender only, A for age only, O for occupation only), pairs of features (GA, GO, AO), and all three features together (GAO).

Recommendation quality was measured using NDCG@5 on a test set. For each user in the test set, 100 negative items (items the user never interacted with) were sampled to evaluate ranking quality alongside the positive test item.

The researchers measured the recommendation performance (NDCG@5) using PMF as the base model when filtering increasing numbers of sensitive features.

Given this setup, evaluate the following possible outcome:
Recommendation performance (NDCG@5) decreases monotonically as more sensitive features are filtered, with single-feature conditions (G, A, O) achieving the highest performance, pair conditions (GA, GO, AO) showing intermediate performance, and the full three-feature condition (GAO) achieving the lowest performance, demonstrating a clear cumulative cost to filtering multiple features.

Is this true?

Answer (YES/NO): YES